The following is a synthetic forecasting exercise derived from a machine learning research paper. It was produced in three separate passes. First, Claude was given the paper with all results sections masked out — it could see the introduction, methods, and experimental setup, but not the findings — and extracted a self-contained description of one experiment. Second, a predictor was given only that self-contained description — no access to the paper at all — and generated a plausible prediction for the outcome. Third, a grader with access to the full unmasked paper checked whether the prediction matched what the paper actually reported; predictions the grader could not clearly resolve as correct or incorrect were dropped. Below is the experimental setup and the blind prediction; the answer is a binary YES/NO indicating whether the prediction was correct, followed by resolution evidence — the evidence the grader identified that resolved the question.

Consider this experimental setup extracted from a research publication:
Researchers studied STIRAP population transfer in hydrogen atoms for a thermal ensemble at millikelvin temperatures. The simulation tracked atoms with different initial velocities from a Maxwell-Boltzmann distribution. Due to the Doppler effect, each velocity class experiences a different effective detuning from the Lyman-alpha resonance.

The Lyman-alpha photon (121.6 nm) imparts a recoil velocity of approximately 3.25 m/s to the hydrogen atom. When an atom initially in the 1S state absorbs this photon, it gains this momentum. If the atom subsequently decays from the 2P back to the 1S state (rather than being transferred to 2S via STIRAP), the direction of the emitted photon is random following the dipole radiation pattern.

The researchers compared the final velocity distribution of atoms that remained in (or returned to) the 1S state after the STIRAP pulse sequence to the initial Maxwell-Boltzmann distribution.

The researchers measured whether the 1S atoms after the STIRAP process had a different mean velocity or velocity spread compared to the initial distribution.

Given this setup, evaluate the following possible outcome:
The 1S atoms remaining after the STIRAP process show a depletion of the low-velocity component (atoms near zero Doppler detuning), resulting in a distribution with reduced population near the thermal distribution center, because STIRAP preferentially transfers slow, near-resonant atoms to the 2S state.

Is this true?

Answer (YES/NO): YES